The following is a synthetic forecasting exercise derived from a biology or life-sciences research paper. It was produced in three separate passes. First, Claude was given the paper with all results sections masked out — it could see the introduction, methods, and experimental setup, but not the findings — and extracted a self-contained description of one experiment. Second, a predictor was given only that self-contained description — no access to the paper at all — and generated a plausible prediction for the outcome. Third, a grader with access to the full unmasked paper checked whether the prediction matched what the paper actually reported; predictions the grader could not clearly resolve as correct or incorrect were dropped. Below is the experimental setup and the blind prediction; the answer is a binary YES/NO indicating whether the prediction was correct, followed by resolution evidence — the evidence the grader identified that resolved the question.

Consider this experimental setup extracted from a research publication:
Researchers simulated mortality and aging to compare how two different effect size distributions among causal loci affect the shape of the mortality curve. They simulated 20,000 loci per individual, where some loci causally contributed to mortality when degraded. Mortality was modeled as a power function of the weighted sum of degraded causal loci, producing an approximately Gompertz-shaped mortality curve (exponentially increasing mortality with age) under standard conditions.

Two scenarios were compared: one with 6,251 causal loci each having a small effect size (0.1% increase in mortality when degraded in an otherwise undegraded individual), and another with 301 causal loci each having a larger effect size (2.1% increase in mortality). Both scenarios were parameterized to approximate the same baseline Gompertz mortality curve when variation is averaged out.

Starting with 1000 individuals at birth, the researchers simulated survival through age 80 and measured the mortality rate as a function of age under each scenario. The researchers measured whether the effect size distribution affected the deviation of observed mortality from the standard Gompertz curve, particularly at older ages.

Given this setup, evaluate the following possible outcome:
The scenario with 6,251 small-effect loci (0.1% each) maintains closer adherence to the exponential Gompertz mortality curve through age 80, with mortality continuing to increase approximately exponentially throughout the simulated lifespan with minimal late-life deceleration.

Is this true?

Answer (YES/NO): YES